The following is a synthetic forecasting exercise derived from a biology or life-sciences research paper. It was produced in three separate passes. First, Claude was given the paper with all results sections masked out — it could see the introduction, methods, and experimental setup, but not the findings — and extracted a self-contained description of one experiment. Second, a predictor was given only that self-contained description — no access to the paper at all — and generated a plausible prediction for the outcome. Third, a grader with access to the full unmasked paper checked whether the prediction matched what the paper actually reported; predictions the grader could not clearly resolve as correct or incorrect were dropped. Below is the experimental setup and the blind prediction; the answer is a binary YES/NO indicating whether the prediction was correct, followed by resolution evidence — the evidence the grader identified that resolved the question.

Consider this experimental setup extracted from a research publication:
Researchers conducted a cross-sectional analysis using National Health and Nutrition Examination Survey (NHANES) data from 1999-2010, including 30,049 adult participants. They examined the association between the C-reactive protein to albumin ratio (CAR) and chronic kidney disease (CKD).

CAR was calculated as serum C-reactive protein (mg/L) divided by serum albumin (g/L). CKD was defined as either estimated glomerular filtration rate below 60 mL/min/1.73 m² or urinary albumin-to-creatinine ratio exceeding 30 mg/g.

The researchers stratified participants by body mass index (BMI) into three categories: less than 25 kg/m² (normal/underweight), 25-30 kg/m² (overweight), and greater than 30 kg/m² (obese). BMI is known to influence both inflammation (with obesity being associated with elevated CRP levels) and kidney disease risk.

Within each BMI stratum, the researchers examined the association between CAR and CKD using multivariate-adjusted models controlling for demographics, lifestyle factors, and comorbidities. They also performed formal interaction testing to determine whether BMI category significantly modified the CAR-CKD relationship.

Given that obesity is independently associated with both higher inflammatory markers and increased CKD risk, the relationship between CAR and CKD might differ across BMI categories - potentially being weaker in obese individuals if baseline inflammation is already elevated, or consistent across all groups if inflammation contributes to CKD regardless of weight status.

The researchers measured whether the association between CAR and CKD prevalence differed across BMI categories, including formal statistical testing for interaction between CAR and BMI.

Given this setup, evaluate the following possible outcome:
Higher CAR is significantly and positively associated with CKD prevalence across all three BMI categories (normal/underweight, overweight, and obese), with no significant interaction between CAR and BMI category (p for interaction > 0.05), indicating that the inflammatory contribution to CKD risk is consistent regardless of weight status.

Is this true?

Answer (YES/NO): NO